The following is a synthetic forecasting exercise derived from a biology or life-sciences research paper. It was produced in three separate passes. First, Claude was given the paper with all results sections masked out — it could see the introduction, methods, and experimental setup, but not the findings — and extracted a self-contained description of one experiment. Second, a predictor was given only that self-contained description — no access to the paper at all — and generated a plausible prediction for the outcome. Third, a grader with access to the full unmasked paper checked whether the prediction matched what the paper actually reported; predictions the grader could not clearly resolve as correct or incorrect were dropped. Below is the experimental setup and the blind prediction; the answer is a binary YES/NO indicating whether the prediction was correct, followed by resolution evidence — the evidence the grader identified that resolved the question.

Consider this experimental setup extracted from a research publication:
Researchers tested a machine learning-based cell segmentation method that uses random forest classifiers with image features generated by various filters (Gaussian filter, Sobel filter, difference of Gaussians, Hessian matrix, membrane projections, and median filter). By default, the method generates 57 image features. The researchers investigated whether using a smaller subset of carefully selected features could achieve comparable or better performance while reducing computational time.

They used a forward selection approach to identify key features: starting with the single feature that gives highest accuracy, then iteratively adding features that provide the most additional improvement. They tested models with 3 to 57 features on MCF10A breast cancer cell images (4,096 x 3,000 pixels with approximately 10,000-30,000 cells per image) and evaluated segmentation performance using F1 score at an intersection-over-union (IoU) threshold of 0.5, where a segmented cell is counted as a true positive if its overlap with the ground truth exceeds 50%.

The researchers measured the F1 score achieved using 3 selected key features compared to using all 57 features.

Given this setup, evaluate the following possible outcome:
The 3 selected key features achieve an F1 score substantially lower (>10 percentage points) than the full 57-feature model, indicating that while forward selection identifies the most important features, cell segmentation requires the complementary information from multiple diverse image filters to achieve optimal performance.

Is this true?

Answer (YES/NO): NO